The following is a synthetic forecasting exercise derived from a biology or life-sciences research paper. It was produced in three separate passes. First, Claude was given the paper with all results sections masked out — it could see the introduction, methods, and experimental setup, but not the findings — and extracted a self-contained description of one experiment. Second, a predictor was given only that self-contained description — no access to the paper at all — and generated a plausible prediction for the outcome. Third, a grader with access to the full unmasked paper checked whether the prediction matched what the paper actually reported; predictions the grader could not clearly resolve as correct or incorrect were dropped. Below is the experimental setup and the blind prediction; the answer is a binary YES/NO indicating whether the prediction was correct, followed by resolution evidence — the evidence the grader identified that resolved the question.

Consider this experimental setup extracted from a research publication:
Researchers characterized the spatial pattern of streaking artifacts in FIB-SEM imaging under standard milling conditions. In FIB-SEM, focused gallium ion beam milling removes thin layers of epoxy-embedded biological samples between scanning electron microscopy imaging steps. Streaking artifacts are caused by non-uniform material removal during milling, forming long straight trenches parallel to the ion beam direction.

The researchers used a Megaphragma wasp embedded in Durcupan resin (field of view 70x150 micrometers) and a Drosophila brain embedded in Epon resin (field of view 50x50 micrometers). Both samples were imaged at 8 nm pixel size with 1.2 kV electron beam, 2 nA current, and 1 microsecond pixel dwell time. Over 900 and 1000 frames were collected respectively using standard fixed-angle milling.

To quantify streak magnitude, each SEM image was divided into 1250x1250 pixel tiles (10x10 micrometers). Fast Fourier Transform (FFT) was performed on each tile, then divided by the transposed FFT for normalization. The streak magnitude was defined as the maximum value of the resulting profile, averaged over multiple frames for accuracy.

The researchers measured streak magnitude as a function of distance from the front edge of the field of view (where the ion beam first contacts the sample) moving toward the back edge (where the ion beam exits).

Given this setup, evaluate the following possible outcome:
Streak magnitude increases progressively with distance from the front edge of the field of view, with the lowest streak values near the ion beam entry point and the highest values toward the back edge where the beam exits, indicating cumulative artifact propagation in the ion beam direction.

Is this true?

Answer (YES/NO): YES